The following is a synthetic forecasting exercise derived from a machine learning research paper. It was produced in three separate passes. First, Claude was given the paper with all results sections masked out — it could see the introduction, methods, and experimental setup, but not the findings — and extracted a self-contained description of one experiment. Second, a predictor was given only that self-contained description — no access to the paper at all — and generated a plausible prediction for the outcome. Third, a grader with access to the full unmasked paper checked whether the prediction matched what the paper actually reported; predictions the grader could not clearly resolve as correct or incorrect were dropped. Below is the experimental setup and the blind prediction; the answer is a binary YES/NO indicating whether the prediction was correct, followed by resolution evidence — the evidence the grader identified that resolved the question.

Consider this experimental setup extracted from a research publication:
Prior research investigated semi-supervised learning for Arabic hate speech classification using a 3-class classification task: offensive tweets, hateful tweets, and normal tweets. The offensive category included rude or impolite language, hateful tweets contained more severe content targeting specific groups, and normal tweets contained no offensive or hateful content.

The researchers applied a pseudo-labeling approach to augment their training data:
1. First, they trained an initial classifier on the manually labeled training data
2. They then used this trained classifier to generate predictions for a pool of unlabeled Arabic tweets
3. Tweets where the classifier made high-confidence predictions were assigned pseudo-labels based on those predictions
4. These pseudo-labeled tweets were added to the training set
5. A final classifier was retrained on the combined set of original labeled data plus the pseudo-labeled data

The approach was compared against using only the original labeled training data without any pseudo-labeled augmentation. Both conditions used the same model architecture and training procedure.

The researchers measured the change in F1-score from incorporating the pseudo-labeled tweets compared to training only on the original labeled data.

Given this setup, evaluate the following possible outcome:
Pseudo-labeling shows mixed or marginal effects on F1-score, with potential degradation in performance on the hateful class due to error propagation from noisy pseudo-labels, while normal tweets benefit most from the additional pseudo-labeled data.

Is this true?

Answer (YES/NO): NO